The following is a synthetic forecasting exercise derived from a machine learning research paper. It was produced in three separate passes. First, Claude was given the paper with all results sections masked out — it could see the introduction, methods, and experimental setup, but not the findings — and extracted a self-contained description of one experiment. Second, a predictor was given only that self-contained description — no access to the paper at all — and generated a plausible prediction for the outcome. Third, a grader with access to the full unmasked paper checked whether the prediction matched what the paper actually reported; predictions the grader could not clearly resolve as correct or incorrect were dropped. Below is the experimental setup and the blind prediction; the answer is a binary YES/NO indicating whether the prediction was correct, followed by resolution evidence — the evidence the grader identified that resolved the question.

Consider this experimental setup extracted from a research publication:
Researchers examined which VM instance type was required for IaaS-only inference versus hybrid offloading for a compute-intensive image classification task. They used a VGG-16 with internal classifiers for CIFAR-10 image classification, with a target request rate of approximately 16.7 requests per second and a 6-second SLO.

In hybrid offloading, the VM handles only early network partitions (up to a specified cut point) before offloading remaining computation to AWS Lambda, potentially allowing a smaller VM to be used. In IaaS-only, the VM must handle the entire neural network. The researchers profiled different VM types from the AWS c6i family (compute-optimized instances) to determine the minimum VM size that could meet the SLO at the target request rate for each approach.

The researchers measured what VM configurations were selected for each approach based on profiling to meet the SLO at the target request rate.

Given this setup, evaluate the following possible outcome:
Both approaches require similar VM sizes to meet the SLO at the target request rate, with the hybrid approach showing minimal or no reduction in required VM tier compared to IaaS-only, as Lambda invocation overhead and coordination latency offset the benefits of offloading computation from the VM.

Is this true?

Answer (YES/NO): NO